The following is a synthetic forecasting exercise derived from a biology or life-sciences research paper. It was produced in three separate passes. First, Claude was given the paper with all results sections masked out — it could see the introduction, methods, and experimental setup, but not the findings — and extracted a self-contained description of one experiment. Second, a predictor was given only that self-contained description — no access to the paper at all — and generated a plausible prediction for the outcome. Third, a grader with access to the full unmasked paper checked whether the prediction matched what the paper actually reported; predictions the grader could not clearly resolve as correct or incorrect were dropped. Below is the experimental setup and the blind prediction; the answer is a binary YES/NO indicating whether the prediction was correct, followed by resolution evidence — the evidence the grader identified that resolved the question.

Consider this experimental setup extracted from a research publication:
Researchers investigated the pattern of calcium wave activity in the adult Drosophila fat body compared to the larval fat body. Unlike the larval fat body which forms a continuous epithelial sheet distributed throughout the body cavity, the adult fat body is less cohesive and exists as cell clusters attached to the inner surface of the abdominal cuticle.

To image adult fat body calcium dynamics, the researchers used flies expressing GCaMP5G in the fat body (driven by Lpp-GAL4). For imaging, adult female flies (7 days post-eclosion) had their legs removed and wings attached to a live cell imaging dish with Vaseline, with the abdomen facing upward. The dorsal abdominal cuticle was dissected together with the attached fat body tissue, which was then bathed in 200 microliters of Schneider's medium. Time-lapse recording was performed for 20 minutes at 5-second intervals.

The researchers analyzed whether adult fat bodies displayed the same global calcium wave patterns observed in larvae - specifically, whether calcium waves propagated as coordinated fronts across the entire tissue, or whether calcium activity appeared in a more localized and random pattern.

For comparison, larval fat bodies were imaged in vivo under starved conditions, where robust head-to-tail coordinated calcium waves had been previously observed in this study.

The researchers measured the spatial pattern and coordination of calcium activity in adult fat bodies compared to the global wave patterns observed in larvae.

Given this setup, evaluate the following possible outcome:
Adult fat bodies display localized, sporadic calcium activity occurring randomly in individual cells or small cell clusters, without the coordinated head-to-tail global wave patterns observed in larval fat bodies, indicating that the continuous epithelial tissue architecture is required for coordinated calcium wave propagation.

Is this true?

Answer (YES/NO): NO